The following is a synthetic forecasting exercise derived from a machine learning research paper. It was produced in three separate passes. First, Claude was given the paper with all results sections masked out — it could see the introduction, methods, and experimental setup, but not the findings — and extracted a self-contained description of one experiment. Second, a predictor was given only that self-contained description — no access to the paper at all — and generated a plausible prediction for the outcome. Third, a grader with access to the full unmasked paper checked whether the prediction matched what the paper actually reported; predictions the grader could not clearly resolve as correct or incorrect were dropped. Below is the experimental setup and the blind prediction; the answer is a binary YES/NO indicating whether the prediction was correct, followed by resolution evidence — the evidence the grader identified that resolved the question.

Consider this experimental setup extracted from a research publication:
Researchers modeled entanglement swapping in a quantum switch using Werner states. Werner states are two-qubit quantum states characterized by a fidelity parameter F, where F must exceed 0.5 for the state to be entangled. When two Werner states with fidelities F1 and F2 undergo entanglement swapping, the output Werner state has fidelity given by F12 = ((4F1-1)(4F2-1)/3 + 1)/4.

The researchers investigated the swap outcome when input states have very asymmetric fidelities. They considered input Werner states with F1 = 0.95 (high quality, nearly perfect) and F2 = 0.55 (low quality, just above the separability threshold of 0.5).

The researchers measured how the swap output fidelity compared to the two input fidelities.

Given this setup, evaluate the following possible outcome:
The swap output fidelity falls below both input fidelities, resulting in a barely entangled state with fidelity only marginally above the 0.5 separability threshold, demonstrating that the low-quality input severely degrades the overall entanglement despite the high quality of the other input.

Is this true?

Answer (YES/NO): YES